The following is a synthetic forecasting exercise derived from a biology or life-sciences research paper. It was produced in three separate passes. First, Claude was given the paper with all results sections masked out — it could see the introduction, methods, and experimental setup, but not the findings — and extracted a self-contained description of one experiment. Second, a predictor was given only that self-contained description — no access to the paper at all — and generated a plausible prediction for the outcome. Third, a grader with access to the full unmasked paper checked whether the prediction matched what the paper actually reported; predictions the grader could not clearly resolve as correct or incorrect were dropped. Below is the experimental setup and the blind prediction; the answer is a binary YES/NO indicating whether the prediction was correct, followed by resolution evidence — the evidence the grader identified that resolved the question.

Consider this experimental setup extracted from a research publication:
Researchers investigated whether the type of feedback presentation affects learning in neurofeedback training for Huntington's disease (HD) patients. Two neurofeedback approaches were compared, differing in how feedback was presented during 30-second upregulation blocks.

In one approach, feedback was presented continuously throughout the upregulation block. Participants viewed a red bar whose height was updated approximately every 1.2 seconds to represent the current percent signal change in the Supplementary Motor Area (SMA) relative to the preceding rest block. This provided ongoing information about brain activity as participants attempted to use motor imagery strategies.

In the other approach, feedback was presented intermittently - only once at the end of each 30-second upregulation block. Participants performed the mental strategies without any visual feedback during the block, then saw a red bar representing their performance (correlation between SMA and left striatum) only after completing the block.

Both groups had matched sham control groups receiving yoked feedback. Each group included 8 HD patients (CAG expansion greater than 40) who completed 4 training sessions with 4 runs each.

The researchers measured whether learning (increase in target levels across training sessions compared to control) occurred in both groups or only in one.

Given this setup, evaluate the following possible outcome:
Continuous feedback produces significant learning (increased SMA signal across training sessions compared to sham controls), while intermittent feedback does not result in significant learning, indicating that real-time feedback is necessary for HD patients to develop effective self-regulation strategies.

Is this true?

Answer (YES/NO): YES